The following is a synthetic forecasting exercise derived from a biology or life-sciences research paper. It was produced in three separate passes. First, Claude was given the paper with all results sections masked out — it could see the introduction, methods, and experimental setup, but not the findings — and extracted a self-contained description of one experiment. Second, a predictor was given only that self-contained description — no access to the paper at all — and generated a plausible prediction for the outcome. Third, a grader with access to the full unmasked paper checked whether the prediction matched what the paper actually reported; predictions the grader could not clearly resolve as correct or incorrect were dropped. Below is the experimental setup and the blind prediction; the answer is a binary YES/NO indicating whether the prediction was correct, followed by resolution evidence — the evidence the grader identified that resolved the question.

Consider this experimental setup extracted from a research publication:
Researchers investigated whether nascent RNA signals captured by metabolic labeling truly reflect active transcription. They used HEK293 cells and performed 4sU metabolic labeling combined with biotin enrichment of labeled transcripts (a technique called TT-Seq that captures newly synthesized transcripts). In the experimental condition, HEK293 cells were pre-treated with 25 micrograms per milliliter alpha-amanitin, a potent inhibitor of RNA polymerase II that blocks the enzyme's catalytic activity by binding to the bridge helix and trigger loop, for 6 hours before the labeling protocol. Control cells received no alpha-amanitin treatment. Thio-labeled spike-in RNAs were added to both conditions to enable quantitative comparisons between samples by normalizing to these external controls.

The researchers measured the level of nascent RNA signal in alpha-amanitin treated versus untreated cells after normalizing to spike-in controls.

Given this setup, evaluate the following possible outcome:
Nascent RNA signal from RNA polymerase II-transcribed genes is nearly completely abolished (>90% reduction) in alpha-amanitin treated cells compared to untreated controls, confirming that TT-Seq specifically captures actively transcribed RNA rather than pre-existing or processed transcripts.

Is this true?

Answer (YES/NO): NO